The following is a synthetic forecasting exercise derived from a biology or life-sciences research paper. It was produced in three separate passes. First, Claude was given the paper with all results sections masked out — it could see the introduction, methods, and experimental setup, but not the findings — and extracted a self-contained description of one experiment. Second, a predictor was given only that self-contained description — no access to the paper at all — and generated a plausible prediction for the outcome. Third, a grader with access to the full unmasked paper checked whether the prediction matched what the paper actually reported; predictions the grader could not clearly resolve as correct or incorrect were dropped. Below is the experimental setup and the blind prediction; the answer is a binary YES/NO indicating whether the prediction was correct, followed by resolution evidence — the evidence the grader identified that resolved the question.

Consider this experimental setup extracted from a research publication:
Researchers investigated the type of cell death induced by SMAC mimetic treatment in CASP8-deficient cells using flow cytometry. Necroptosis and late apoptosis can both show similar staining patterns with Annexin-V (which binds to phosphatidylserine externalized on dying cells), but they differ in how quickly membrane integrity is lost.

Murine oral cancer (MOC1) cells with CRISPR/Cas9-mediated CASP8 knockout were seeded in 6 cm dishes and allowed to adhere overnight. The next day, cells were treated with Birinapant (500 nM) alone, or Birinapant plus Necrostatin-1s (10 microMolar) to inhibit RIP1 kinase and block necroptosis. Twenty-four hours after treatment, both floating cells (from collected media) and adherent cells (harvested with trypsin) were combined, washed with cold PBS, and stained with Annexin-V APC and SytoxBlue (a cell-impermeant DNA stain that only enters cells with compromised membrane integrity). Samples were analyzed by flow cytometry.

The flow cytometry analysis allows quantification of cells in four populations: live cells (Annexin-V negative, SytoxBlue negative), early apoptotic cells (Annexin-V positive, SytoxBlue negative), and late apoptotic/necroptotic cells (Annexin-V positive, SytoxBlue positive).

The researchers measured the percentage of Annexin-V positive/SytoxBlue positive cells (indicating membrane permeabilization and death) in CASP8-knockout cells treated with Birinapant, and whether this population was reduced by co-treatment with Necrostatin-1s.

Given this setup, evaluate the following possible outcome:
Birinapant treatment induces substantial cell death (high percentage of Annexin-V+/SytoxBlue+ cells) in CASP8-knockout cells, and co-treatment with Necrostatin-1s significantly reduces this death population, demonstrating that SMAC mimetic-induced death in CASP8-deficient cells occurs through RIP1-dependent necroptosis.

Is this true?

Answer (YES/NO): YES